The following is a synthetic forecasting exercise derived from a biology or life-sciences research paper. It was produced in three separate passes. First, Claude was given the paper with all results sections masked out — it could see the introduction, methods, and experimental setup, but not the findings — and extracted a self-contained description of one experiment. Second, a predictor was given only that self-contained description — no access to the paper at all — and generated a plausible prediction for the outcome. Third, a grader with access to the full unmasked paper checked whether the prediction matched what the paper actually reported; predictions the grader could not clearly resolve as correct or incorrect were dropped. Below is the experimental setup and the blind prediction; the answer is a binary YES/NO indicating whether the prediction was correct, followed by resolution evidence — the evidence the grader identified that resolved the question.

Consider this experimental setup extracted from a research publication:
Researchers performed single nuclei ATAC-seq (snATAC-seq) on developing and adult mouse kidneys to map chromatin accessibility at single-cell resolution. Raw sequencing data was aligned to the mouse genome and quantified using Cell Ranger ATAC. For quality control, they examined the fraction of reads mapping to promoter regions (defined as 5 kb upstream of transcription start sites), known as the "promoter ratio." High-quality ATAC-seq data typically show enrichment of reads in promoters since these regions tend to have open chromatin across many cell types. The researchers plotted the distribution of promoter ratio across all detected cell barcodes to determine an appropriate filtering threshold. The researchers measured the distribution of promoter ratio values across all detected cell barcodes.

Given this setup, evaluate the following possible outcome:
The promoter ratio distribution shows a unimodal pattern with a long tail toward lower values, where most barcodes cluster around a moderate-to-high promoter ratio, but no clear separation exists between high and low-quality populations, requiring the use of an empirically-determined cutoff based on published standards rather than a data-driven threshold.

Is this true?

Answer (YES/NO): NO